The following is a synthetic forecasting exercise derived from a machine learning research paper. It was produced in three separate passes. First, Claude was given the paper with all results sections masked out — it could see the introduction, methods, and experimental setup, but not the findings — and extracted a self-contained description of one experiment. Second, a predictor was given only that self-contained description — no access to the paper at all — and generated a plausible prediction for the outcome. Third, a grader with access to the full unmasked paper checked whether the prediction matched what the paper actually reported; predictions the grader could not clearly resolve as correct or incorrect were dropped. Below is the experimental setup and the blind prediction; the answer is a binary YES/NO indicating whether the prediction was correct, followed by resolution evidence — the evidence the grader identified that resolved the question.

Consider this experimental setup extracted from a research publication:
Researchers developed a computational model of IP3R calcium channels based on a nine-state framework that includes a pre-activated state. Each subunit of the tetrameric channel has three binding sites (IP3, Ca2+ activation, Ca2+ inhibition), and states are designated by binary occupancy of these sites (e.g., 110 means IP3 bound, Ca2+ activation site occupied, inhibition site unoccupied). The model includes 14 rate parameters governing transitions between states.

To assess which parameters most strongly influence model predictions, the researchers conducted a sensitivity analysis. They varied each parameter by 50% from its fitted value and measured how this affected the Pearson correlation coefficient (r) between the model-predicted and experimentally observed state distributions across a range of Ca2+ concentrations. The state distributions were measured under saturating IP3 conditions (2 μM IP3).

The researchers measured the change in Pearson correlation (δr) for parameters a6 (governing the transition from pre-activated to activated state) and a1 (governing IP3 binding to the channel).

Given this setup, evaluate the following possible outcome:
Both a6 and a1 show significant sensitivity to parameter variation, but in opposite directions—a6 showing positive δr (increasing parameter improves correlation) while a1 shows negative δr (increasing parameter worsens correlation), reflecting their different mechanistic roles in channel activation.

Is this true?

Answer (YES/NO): NO